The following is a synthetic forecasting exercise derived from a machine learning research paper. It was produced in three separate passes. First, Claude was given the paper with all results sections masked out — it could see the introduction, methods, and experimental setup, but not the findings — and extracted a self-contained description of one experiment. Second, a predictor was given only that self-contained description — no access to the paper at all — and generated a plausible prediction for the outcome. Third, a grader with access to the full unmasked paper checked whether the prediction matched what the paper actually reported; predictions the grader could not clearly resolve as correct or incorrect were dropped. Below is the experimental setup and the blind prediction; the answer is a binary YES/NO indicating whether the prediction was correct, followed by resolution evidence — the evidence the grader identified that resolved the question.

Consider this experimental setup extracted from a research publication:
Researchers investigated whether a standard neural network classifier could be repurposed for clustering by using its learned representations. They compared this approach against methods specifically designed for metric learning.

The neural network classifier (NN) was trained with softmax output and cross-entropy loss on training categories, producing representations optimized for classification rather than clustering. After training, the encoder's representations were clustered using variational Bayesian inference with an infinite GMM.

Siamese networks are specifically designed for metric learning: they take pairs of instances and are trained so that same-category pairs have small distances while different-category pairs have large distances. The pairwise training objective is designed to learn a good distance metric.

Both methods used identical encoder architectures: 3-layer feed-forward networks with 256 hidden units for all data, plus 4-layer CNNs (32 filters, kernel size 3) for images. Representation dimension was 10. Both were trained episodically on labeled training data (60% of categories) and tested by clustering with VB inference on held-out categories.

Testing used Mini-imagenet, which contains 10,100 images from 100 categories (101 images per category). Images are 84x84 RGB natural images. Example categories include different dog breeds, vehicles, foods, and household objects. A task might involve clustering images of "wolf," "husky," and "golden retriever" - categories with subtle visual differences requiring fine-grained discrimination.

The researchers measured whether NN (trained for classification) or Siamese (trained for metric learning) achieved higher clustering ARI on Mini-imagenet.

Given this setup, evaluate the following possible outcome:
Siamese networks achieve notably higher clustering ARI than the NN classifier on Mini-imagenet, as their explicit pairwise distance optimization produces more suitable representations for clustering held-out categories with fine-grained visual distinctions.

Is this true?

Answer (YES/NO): NO